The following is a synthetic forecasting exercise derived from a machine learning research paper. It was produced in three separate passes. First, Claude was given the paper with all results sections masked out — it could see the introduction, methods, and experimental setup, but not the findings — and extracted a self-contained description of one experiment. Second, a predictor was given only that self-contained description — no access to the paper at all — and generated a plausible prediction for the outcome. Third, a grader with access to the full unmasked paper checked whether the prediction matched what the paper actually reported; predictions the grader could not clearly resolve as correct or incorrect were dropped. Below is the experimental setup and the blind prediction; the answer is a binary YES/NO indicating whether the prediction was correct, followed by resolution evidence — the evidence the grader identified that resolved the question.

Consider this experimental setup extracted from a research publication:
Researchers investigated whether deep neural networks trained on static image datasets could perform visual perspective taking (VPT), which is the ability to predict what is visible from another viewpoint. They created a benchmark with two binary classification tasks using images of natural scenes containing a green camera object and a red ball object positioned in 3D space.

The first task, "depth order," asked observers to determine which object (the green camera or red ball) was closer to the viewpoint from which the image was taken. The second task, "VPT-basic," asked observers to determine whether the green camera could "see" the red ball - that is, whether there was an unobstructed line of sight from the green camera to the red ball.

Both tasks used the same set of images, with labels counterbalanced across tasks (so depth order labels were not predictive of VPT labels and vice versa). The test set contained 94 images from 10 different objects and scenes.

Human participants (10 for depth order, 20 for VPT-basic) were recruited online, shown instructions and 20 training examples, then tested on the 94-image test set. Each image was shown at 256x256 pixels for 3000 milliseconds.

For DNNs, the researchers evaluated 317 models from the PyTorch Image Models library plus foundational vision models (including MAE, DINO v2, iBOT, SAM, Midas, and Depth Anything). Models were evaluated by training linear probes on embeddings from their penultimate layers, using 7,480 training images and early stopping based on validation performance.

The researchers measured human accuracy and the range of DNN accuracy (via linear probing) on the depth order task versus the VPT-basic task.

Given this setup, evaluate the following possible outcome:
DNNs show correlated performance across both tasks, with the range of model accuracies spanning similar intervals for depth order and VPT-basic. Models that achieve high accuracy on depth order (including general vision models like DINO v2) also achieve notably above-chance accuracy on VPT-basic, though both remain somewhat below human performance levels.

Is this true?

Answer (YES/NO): NO